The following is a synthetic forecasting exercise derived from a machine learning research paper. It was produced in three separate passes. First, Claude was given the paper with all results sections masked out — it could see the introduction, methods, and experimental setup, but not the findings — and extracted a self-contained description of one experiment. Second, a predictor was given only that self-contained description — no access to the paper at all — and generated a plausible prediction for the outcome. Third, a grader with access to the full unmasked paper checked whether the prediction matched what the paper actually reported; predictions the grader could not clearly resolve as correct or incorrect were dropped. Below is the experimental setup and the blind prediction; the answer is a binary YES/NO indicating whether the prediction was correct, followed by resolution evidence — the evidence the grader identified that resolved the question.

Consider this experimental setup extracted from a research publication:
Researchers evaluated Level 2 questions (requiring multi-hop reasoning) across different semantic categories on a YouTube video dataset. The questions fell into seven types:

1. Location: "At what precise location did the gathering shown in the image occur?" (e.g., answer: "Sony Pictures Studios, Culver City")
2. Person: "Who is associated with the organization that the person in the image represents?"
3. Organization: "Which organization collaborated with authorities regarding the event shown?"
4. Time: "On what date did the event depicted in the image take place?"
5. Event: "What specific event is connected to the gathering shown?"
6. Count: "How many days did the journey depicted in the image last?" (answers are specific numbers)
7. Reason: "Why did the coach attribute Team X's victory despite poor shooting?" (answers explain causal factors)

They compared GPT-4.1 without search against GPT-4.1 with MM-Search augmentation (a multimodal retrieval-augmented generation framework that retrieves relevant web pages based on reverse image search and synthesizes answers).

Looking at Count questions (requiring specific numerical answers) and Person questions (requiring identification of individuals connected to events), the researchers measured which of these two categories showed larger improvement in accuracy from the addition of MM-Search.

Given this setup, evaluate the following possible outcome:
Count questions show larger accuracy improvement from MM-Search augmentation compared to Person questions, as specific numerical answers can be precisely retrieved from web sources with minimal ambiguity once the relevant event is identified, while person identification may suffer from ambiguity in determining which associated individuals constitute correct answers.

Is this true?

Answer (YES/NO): YES